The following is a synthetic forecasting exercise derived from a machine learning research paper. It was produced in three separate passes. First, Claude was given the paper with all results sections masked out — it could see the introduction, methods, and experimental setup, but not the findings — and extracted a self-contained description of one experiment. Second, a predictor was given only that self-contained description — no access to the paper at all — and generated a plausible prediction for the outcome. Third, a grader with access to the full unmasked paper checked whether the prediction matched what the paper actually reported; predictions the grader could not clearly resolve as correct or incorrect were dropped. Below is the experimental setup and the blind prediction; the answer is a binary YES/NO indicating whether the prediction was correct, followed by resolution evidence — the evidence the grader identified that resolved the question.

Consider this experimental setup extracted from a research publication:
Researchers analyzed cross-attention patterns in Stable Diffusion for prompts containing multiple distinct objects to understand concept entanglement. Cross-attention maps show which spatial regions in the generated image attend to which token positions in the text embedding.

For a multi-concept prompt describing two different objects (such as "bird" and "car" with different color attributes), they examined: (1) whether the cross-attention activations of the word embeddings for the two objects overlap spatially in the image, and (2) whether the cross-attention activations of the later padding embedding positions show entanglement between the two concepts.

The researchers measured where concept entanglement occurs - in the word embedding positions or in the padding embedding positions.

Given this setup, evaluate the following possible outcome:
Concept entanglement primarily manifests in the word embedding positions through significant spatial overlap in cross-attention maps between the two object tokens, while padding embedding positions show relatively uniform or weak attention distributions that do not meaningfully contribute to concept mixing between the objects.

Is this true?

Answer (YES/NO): NO